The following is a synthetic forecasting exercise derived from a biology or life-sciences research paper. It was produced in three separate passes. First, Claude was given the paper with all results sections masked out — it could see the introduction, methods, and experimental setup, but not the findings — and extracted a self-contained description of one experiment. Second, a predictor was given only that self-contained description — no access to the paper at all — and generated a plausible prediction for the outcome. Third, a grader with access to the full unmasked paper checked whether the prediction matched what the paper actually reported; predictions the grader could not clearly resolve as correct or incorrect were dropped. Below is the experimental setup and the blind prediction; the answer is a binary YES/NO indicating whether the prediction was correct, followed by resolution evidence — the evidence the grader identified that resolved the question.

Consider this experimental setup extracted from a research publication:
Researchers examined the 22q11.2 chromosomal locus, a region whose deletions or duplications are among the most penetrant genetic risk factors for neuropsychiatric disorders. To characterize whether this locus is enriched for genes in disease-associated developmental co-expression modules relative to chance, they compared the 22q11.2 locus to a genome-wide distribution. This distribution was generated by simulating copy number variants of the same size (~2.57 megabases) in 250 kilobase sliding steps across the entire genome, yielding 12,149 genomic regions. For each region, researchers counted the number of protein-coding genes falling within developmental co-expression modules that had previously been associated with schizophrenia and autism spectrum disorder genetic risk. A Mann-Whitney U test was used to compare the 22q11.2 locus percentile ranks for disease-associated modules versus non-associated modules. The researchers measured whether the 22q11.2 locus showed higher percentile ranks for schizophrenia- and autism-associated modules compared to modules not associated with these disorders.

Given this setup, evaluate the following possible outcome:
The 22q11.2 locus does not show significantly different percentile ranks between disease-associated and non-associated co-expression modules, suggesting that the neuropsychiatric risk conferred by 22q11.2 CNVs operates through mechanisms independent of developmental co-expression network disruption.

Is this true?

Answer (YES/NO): NO